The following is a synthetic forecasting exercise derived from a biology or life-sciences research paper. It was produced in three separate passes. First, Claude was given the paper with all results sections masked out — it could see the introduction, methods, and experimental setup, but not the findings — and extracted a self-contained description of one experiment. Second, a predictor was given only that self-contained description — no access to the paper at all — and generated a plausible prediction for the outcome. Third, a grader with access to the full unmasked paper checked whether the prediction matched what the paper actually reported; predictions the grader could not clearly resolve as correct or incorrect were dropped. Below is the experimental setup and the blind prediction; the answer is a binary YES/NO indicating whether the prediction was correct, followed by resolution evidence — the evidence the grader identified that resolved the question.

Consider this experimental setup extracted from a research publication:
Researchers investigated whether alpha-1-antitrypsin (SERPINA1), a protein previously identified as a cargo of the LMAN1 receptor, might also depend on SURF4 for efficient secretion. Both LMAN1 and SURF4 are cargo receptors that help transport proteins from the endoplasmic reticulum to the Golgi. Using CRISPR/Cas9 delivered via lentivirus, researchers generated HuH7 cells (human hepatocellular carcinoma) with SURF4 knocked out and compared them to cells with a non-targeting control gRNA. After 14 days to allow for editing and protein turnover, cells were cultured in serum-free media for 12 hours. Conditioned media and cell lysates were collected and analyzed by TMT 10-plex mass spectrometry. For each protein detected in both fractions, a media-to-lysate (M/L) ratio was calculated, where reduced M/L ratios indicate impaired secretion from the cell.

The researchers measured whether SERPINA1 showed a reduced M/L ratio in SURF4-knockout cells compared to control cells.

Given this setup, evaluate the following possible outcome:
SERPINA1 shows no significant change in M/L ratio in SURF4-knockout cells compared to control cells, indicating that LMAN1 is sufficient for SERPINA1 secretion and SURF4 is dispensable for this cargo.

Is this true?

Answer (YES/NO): NO